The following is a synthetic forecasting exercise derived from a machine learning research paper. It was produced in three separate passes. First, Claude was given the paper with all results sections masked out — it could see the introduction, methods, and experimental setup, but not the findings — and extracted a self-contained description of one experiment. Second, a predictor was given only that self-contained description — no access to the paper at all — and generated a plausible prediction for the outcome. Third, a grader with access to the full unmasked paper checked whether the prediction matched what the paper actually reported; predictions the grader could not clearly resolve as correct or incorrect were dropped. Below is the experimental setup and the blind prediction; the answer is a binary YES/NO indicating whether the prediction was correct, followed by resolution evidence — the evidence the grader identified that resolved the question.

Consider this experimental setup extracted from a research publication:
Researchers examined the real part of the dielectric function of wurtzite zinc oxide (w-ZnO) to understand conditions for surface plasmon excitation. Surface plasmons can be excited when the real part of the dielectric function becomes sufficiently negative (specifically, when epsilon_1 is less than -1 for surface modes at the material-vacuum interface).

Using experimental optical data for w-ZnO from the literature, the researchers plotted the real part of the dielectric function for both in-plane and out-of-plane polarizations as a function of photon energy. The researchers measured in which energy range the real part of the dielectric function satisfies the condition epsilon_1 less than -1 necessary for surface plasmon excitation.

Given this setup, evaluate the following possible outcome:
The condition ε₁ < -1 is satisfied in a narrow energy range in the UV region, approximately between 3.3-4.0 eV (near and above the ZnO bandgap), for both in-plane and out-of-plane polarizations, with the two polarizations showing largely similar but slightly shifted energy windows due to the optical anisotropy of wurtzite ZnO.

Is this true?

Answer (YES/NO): NO